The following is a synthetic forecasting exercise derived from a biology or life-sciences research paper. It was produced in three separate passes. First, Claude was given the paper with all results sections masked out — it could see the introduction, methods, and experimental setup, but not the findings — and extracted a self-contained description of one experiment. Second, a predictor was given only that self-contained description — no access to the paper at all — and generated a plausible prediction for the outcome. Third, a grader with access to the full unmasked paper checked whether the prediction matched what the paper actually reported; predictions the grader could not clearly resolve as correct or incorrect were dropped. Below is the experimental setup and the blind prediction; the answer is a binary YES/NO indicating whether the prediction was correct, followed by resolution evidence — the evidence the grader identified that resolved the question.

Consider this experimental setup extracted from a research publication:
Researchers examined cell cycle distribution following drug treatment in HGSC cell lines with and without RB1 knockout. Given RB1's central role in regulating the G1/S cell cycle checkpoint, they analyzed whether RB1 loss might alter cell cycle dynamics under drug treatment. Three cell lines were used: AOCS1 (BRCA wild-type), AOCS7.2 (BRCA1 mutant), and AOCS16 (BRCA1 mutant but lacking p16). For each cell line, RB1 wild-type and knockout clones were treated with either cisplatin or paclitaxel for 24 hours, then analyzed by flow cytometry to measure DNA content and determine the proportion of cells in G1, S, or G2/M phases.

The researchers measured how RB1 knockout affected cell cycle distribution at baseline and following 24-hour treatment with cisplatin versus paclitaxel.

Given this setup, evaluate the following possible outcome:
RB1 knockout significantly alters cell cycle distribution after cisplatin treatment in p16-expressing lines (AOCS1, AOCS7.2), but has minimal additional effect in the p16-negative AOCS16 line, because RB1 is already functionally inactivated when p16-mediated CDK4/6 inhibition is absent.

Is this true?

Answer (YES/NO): NO